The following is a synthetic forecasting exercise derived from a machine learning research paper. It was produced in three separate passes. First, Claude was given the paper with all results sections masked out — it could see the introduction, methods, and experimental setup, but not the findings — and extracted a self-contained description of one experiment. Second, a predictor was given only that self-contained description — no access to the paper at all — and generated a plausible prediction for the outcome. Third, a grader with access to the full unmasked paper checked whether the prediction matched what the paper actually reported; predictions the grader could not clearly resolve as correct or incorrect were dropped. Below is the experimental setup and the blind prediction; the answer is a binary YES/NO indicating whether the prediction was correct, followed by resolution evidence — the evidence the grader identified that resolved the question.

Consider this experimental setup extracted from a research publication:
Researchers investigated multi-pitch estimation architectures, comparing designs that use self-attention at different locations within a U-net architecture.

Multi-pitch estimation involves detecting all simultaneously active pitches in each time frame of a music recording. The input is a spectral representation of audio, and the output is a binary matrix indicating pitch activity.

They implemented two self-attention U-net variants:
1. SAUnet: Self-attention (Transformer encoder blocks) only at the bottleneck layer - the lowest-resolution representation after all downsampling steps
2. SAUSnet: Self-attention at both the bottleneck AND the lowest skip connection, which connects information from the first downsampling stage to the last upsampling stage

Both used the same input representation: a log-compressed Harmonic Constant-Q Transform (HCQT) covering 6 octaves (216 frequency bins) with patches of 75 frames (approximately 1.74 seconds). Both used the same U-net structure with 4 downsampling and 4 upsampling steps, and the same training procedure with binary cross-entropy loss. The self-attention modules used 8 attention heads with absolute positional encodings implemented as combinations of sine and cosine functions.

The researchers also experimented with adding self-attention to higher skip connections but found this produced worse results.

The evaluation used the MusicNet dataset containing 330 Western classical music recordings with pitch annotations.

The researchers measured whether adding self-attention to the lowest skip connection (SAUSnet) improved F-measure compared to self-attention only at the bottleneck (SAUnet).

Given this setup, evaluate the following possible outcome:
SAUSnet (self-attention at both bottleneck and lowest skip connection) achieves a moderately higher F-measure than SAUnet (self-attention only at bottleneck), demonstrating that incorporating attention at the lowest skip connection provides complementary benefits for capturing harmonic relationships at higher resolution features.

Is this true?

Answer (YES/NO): NO